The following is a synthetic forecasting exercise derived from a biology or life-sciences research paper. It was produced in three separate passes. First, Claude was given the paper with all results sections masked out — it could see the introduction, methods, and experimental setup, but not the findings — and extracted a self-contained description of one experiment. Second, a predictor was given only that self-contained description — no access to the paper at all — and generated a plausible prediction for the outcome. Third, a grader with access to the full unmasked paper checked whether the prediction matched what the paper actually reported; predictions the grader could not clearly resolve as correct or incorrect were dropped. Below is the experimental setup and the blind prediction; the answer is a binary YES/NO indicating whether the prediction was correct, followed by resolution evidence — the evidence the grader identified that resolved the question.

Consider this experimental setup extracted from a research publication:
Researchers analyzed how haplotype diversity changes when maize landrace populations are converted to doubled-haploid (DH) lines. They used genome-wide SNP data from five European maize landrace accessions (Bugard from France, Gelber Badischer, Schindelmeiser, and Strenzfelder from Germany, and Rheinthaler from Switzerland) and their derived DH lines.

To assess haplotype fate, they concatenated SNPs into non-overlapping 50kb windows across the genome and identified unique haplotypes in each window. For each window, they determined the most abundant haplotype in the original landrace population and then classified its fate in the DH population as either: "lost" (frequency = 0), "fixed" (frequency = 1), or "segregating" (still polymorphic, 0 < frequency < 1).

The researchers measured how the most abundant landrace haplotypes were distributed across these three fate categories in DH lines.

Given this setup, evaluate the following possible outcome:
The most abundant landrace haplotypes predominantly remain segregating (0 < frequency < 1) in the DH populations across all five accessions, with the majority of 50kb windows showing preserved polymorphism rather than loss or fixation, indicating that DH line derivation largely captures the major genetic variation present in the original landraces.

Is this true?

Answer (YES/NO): NO